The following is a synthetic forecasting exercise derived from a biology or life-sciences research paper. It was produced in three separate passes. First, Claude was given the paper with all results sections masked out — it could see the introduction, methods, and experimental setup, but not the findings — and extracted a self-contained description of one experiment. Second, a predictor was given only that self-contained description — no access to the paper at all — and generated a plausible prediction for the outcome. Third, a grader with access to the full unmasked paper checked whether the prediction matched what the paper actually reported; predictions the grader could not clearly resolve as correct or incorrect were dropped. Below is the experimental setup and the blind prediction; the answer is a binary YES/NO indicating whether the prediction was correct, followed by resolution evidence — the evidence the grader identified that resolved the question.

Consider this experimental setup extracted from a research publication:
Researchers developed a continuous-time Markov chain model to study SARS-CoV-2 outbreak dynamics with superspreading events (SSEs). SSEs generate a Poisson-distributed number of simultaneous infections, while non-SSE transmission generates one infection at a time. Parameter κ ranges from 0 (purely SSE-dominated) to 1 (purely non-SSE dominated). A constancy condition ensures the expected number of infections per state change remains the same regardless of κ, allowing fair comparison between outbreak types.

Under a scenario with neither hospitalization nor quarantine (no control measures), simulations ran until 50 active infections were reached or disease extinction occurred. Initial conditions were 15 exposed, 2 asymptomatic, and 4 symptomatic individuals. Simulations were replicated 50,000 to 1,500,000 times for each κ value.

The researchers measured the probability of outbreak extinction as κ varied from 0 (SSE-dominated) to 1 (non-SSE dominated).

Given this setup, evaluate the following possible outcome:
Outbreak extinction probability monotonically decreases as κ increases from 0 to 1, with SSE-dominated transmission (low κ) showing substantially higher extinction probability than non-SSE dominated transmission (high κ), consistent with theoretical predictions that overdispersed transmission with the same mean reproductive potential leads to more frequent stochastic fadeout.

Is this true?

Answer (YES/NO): YES